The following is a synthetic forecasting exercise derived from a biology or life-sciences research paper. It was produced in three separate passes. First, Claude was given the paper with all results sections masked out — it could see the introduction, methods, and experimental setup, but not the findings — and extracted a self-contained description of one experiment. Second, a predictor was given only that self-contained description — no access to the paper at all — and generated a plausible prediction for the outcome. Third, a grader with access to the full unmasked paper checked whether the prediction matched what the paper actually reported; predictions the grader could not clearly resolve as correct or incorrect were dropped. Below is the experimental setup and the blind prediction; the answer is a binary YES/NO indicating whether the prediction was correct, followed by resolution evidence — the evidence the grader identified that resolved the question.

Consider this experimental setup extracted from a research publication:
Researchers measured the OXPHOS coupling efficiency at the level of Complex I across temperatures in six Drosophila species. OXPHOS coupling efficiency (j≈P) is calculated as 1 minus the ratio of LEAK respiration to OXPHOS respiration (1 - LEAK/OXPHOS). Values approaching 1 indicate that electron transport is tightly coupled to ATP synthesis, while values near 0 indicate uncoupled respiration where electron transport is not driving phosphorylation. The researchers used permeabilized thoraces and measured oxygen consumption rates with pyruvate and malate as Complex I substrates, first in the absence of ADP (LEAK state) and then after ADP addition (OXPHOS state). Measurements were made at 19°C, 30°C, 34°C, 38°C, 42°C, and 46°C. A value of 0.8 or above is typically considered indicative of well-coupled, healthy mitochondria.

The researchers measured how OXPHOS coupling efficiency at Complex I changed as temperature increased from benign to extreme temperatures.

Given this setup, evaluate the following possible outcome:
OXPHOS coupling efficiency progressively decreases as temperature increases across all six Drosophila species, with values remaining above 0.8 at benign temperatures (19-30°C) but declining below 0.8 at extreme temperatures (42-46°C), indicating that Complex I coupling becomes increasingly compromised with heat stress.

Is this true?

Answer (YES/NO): NO